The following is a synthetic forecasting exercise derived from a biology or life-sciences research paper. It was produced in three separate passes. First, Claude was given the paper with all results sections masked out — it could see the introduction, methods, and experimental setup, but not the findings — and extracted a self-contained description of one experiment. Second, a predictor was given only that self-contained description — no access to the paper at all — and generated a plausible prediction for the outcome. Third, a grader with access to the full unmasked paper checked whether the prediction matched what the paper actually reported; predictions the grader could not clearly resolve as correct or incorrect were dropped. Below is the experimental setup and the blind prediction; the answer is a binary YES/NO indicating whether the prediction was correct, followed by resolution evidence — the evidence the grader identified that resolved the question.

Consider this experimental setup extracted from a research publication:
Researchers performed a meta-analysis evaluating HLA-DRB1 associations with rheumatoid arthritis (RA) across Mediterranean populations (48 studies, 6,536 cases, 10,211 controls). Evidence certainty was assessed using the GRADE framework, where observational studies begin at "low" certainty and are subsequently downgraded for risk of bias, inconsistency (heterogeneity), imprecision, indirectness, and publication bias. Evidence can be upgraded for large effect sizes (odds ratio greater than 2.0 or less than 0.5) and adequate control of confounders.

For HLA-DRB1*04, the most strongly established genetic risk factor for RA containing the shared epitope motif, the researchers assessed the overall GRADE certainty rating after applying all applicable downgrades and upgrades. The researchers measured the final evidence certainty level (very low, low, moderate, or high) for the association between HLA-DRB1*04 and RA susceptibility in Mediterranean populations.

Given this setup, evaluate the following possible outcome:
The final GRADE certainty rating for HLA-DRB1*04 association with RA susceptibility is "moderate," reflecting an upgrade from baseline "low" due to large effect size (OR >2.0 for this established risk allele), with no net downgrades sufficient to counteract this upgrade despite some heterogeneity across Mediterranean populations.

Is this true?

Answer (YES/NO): NO